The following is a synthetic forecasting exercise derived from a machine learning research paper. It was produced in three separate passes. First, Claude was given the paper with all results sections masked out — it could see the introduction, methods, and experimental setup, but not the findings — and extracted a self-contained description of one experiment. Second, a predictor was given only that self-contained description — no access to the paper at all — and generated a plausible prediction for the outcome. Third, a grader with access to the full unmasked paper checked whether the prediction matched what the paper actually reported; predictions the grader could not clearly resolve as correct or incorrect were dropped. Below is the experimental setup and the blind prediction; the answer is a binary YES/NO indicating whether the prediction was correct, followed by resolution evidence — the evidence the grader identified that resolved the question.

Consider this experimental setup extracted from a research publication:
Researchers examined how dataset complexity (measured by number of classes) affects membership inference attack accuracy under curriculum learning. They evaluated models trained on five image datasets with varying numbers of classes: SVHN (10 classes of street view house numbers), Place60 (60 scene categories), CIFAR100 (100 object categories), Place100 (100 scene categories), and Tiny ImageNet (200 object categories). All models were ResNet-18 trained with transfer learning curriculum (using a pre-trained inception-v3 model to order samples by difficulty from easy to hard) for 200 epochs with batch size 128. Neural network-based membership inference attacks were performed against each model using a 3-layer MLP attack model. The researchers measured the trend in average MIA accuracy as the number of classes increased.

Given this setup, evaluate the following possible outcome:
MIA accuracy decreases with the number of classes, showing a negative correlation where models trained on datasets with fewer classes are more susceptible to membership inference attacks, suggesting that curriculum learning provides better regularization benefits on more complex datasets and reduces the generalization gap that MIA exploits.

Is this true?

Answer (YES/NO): NO